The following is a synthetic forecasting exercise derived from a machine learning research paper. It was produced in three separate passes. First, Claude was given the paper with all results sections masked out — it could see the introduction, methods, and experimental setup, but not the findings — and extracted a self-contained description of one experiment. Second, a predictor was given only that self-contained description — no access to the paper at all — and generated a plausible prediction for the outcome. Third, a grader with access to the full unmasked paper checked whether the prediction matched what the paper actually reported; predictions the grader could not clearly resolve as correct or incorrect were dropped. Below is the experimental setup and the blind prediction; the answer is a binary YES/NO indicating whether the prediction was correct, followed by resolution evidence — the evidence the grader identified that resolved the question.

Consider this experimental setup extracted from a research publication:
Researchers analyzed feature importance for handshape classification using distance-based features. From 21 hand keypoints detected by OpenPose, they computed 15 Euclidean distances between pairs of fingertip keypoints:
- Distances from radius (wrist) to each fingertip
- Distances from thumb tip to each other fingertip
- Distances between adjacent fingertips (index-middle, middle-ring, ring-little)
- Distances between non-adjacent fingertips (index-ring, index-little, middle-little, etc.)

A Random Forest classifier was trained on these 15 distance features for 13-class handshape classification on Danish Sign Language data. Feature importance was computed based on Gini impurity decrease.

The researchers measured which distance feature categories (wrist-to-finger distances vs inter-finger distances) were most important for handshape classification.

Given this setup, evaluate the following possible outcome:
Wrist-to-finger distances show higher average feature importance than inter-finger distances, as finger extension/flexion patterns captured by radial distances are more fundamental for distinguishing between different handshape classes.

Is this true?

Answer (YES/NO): NO